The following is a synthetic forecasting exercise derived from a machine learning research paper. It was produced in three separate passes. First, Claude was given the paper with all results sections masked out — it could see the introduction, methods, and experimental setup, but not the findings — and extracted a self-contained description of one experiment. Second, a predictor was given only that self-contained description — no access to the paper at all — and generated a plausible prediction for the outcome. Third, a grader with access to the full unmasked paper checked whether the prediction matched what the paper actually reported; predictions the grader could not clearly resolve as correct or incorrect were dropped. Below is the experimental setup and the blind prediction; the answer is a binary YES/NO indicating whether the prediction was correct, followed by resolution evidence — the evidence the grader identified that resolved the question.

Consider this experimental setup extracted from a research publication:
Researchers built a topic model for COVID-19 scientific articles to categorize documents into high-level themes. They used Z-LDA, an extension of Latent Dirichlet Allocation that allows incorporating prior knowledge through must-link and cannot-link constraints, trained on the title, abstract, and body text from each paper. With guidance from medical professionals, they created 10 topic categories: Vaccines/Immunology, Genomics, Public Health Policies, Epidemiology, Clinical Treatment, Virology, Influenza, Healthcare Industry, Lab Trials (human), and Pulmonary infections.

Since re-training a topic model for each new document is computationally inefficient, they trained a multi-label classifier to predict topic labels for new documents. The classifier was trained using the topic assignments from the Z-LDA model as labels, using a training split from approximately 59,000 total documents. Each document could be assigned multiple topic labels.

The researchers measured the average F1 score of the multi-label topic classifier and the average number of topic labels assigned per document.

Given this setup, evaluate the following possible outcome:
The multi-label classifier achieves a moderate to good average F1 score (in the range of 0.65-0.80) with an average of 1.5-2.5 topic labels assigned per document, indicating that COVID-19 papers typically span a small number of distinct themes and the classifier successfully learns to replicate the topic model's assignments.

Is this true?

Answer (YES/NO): NO